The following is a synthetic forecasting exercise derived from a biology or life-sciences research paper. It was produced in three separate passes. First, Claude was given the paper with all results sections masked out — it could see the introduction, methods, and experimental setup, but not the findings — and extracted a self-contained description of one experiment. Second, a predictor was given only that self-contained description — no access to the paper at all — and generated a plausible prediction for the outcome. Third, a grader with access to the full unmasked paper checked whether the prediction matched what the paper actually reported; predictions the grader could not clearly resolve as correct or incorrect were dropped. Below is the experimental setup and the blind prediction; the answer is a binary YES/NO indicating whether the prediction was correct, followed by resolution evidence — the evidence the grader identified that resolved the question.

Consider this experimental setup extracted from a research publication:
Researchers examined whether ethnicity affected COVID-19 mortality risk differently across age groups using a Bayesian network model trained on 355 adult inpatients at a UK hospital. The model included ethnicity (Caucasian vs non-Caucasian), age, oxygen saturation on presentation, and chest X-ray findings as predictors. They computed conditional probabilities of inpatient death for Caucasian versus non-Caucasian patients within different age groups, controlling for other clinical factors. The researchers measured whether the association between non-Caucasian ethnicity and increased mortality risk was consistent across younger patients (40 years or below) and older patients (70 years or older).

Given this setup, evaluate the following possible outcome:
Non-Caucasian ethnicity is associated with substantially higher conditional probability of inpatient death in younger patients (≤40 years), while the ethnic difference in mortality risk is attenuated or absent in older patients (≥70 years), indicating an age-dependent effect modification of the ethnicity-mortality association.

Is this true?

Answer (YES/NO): NO